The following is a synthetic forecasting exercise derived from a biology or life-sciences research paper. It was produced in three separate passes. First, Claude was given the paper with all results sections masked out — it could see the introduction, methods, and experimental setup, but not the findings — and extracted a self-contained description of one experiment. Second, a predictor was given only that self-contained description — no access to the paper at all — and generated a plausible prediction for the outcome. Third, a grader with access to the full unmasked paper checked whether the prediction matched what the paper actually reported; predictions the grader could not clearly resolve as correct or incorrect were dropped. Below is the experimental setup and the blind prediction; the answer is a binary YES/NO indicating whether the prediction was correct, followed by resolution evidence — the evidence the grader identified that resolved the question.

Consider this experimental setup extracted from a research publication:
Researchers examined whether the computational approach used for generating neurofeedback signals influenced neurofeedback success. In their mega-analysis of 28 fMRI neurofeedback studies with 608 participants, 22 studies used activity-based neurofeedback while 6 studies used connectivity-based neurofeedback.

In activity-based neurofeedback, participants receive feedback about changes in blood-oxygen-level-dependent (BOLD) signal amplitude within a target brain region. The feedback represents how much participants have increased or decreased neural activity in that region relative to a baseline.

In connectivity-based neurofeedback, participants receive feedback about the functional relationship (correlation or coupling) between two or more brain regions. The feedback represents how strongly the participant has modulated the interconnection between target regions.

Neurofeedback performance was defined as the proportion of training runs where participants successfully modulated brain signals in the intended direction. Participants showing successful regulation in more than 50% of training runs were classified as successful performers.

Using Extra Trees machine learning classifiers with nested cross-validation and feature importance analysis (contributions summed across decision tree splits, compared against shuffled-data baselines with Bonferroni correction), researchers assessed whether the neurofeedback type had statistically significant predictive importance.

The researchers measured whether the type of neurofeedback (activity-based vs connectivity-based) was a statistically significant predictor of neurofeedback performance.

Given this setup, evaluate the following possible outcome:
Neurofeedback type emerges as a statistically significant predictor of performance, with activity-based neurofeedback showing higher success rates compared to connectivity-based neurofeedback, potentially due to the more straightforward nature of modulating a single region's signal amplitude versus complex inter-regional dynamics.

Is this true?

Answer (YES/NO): NO